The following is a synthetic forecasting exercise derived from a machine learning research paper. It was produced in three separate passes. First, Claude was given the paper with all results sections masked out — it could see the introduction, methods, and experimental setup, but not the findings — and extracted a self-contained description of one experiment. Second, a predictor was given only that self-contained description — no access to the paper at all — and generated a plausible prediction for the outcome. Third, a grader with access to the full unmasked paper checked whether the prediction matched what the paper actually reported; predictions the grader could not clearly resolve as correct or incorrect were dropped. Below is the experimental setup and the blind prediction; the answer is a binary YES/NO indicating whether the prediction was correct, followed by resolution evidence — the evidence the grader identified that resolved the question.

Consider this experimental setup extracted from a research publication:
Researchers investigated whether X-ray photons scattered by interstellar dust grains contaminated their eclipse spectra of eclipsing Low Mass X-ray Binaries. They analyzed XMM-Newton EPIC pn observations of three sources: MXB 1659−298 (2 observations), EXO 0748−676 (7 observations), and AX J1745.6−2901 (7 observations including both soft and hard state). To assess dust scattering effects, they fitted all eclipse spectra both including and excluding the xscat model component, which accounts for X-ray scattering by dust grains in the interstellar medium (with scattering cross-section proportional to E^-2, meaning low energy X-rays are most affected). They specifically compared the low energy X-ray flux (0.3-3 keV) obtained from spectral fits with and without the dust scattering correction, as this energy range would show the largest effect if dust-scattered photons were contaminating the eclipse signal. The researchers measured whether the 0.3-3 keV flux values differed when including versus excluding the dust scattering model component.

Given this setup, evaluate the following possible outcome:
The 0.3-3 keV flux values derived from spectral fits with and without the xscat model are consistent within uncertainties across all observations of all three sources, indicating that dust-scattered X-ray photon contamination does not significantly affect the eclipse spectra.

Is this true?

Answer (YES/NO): YES